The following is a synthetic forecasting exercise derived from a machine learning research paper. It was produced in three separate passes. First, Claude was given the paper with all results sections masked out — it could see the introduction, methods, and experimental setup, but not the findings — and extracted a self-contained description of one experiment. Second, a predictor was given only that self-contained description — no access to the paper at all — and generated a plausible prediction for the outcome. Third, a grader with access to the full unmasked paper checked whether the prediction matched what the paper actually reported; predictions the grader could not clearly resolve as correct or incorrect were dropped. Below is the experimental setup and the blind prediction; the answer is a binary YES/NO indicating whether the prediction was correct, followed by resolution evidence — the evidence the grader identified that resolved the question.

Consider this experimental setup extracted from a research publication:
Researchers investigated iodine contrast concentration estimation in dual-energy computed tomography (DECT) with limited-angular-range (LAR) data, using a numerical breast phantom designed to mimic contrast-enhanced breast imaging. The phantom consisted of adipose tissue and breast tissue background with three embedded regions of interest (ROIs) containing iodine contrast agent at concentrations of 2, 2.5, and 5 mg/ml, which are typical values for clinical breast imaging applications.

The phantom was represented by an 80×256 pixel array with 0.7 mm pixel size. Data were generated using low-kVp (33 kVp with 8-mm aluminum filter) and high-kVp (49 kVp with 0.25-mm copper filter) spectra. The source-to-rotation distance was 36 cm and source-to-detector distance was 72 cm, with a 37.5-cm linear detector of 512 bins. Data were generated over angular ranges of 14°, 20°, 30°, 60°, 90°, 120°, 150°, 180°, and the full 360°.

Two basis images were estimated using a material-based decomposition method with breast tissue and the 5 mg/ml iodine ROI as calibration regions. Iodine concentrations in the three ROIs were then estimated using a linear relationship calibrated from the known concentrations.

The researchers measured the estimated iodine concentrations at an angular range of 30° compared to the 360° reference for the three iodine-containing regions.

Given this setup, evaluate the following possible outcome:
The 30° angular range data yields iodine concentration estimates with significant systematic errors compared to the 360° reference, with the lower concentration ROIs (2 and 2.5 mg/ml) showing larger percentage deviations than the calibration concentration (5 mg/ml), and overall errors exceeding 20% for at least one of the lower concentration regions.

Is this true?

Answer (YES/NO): NO